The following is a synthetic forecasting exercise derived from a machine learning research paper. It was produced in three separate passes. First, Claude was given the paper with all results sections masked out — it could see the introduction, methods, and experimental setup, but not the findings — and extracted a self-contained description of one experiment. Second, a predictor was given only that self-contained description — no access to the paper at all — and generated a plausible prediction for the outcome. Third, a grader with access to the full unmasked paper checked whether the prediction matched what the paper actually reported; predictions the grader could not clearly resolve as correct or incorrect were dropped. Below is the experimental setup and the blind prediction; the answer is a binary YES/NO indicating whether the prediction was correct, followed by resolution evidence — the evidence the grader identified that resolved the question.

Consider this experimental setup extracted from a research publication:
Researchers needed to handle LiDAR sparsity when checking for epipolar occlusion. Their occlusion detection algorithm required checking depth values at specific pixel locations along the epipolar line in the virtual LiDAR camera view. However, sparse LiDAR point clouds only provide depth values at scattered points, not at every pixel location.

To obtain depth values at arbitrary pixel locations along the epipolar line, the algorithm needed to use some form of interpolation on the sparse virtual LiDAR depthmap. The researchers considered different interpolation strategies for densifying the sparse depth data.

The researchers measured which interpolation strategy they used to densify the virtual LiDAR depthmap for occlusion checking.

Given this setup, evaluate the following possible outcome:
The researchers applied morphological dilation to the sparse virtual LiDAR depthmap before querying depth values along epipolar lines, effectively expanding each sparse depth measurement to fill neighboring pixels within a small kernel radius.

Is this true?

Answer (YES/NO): NO